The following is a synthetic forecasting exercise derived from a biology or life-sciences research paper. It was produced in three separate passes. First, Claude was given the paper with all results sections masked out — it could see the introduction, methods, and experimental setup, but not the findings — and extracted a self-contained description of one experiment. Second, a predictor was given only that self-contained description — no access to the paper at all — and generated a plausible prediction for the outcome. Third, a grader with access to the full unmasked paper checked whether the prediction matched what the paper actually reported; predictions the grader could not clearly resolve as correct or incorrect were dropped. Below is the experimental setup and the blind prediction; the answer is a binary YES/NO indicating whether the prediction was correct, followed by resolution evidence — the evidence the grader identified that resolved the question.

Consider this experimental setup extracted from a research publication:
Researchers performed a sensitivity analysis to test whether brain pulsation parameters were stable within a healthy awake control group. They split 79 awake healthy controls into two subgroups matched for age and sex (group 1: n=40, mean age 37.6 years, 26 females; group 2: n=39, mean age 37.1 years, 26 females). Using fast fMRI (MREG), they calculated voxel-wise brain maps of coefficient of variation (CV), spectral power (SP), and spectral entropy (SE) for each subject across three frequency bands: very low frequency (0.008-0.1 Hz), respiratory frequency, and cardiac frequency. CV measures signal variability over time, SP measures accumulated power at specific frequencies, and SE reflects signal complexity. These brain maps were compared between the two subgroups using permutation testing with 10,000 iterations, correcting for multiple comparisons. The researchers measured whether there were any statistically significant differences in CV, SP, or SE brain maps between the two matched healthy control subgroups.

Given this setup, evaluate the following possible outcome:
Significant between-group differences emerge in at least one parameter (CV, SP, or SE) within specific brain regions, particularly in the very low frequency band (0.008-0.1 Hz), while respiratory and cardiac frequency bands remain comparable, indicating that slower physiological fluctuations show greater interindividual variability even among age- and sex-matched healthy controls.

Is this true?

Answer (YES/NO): NO